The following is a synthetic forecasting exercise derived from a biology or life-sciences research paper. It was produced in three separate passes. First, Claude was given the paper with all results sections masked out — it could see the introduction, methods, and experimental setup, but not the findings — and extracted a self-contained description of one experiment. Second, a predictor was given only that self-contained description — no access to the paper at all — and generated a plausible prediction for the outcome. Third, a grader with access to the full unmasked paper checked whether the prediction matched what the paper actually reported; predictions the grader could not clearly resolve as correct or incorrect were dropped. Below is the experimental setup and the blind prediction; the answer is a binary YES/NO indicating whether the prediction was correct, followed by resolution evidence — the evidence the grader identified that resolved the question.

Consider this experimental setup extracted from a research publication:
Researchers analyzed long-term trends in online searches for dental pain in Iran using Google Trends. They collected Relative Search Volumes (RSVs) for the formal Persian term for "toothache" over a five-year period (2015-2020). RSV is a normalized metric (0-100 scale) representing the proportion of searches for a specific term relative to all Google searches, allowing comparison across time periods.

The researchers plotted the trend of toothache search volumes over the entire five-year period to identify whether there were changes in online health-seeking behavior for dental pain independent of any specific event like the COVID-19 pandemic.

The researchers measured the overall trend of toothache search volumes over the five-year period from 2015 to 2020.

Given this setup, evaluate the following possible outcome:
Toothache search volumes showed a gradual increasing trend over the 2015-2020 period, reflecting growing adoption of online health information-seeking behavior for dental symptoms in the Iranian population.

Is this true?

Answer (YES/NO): YES